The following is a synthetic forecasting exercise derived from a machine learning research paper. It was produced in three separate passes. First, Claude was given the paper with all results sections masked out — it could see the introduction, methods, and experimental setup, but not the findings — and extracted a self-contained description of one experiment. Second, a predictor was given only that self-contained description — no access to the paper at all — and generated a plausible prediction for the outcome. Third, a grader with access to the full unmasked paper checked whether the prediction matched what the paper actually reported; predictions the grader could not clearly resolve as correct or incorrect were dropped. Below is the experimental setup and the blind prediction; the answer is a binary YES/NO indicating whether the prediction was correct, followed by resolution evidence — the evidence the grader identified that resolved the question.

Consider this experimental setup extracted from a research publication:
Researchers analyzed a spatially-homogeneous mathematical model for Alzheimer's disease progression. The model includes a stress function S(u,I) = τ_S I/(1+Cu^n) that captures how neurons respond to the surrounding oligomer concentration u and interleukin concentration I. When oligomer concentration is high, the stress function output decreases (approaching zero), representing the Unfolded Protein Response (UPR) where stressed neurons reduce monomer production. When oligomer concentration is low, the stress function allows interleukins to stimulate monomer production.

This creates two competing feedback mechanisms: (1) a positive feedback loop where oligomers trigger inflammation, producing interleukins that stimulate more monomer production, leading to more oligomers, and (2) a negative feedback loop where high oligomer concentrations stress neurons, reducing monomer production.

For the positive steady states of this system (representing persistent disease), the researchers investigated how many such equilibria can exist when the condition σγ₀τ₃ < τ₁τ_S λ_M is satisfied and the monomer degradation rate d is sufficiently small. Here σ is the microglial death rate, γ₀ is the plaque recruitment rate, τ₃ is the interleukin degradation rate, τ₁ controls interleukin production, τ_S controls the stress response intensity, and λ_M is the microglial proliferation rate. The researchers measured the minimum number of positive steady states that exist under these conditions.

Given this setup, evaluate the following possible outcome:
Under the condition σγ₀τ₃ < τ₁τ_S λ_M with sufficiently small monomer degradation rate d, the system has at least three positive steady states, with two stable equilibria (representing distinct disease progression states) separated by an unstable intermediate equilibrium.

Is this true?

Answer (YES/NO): NO